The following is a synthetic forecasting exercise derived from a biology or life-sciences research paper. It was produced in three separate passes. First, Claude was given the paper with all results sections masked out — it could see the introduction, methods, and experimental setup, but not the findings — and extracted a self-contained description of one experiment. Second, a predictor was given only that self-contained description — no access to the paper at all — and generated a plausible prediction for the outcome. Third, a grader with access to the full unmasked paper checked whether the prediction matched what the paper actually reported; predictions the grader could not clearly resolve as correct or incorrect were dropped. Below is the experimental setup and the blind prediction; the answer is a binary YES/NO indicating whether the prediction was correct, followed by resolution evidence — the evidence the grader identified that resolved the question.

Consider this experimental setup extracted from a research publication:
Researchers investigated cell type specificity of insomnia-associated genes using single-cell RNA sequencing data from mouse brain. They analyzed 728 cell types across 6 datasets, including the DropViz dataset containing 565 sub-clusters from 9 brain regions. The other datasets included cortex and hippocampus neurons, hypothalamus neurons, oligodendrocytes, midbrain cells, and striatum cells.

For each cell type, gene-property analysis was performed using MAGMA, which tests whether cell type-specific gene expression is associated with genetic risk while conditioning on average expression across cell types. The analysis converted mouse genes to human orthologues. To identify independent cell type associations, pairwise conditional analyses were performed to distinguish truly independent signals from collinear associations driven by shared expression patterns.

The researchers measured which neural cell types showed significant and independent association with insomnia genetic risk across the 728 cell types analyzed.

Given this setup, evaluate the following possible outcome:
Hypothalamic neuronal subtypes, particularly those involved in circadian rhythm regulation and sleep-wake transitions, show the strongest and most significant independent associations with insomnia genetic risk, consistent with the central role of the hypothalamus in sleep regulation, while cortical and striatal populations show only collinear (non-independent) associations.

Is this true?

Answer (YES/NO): NO